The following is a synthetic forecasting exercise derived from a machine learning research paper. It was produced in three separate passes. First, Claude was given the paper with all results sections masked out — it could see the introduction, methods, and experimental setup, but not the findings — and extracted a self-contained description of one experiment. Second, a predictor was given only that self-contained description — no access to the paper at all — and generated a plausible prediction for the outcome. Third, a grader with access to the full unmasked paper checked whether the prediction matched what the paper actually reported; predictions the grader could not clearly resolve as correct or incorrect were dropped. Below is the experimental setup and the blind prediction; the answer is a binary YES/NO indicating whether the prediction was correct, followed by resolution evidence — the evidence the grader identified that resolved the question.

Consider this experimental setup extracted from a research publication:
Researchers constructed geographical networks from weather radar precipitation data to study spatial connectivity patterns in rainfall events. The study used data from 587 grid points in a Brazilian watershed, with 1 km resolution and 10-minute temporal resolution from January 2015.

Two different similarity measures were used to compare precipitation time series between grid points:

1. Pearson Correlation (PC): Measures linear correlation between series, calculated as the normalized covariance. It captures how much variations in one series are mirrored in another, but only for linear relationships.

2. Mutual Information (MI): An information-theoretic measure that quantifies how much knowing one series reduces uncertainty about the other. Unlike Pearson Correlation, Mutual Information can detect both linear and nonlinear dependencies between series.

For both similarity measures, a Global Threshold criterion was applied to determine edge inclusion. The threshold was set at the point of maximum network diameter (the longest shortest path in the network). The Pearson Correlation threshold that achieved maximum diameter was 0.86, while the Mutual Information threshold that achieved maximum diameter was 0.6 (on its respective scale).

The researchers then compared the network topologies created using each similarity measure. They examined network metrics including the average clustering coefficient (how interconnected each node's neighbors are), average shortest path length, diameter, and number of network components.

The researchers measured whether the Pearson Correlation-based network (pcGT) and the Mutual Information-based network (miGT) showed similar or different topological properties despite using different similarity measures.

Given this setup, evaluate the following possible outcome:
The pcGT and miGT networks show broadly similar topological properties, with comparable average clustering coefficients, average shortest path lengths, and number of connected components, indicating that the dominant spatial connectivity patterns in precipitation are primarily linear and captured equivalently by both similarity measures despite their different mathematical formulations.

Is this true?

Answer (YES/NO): NO